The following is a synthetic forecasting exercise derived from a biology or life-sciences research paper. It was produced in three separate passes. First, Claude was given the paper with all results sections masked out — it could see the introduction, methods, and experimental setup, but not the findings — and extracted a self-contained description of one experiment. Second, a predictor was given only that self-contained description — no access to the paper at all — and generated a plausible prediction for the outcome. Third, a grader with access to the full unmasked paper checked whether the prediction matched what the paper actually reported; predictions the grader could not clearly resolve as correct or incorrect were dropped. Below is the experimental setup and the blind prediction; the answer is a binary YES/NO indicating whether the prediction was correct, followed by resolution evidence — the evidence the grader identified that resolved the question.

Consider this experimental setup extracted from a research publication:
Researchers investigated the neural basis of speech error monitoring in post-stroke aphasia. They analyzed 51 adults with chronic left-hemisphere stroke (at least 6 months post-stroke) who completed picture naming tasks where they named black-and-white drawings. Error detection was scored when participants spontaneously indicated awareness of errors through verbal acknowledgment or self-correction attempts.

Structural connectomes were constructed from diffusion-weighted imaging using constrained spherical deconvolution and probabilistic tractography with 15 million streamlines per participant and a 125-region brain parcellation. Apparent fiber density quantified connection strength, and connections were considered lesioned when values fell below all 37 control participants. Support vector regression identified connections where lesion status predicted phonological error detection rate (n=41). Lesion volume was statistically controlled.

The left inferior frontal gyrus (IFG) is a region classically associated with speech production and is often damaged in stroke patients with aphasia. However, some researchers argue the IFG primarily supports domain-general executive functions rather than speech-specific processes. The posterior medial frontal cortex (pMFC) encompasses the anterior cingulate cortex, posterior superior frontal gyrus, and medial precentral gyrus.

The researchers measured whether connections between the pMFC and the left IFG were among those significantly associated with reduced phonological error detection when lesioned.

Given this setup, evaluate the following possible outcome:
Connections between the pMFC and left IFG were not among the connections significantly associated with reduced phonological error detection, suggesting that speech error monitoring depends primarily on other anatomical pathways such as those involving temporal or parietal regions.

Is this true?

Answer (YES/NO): NO